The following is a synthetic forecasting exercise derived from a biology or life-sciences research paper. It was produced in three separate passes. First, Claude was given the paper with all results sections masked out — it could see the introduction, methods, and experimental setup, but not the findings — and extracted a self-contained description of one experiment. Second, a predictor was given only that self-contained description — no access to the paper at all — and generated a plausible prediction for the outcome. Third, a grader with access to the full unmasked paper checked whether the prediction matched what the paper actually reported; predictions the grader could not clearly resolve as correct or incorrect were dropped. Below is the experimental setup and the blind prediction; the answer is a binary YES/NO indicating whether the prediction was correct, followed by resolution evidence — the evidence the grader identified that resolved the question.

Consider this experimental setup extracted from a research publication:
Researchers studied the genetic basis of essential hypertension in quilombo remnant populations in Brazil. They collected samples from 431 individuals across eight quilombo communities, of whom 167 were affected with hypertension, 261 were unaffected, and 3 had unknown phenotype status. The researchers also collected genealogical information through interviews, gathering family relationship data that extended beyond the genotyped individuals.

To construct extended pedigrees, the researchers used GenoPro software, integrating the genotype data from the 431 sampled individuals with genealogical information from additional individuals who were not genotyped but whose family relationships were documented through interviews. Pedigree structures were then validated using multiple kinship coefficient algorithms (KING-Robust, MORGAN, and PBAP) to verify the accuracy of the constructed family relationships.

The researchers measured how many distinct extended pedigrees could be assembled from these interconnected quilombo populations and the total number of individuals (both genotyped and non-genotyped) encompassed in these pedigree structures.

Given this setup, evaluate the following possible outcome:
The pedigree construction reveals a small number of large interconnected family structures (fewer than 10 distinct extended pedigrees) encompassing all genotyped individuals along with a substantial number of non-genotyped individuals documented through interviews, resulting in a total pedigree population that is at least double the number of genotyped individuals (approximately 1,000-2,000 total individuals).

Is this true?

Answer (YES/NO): YES